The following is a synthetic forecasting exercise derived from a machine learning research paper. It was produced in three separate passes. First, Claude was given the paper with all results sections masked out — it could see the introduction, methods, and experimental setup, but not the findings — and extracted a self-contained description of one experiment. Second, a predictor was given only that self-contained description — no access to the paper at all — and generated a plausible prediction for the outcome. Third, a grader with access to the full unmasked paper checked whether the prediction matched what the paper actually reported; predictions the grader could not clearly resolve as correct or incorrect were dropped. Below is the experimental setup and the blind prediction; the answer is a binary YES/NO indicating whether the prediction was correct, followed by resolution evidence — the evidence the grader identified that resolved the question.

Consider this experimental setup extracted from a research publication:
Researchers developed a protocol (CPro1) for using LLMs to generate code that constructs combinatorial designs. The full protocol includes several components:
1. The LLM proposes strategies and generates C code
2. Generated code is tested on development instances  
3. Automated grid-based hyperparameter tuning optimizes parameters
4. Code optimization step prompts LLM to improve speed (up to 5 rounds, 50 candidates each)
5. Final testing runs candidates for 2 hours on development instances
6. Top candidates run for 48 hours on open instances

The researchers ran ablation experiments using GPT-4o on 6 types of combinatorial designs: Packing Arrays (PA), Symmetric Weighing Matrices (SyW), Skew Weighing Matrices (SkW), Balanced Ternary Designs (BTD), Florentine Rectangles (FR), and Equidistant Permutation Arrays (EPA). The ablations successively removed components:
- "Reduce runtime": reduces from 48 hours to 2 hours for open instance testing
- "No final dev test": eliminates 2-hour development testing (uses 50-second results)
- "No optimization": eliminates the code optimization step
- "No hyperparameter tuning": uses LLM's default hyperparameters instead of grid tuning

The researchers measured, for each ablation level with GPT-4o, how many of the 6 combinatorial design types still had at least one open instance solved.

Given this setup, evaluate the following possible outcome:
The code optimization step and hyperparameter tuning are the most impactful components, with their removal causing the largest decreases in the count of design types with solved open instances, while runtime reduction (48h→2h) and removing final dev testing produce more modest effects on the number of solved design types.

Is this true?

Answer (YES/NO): NO